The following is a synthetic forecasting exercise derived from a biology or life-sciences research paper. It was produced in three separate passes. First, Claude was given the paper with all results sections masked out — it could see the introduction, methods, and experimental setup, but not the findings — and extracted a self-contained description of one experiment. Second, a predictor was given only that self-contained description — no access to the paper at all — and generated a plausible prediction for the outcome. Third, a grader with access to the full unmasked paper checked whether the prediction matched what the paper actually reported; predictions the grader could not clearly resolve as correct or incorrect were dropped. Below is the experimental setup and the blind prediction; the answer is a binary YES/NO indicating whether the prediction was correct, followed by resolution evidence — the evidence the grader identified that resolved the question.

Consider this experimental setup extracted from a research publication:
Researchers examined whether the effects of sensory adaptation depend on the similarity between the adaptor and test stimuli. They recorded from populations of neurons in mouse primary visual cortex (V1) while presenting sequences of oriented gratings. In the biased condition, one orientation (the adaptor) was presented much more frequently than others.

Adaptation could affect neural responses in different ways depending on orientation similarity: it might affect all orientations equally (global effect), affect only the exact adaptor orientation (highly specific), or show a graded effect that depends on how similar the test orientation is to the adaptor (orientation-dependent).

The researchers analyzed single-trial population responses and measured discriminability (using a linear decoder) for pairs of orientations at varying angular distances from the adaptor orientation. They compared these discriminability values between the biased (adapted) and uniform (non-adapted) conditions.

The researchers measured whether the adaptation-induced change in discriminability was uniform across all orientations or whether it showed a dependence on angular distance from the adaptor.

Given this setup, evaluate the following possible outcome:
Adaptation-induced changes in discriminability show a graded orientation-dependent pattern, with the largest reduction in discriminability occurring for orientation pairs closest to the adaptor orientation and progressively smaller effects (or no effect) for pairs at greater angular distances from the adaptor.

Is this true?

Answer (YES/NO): NO